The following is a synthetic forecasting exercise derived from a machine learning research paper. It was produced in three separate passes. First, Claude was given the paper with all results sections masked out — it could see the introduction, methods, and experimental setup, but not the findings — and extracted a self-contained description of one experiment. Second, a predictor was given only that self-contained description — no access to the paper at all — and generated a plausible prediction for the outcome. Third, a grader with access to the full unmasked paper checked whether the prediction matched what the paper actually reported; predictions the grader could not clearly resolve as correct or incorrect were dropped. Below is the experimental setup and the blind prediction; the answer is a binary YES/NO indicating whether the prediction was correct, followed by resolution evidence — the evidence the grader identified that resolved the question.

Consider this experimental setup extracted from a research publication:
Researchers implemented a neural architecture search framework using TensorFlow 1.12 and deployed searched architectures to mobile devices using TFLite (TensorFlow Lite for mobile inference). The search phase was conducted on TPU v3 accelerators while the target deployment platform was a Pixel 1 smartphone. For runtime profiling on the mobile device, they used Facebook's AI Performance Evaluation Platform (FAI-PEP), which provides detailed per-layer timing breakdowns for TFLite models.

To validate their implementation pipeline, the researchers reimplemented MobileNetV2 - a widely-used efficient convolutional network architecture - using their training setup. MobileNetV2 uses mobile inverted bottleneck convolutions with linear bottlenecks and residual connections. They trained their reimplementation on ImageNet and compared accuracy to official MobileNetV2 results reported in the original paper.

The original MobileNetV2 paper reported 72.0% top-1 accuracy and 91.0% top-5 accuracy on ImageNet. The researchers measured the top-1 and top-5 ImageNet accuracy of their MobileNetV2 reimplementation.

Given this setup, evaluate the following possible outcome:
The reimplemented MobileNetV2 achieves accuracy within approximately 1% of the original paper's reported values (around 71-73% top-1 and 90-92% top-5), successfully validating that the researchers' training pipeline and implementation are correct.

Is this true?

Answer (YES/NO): NO